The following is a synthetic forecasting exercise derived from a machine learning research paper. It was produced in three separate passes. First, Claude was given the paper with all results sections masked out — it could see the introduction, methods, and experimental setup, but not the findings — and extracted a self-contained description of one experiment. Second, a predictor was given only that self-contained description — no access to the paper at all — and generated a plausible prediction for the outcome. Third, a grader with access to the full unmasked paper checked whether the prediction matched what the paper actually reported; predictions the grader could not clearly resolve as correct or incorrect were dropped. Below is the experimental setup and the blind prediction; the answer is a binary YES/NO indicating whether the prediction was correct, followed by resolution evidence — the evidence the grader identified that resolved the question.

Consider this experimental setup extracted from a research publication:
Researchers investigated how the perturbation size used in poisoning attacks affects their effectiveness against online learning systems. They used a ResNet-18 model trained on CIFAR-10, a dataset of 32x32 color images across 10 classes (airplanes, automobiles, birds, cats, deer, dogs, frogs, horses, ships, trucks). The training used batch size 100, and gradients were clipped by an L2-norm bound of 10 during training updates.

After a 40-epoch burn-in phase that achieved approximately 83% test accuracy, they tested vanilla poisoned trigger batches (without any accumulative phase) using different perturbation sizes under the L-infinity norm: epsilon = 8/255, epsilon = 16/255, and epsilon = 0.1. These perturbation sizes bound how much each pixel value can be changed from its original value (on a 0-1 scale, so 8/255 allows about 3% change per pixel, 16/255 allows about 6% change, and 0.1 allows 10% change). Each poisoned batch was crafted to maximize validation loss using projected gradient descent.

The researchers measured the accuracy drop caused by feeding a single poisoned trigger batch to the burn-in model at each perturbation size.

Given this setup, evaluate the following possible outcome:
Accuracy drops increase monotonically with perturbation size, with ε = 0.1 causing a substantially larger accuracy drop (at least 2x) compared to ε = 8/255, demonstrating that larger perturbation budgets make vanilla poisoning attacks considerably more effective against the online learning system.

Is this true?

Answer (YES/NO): YES